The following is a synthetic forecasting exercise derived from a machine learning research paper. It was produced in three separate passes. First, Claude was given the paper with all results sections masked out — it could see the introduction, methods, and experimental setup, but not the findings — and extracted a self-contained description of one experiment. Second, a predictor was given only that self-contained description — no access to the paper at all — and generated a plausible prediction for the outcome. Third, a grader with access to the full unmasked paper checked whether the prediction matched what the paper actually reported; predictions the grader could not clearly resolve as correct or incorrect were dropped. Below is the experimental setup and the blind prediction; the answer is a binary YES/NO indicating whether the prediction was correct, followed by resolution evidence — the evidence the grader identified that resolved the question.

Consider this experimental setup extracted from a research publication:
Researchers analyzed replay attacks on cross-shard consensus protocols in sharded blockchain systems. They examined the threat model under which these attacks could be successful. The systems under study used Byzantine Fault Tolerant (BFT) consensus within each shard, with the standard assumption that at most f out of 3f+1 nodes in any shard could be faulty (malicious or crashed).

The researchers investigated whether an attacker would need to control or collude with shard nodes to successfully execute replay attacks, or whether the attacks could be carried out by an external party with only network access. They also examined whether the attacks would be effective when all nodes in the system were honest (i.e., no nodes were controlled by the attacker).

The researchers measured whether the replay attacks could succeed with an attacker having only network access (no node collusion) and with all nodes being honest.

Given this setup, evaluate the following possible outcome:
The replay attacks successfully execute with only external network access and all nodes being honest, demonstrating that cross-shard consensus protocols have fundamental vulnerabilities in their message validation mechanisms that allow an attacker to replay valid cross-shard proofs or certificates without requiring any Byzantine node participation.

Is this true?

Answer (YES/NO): YES